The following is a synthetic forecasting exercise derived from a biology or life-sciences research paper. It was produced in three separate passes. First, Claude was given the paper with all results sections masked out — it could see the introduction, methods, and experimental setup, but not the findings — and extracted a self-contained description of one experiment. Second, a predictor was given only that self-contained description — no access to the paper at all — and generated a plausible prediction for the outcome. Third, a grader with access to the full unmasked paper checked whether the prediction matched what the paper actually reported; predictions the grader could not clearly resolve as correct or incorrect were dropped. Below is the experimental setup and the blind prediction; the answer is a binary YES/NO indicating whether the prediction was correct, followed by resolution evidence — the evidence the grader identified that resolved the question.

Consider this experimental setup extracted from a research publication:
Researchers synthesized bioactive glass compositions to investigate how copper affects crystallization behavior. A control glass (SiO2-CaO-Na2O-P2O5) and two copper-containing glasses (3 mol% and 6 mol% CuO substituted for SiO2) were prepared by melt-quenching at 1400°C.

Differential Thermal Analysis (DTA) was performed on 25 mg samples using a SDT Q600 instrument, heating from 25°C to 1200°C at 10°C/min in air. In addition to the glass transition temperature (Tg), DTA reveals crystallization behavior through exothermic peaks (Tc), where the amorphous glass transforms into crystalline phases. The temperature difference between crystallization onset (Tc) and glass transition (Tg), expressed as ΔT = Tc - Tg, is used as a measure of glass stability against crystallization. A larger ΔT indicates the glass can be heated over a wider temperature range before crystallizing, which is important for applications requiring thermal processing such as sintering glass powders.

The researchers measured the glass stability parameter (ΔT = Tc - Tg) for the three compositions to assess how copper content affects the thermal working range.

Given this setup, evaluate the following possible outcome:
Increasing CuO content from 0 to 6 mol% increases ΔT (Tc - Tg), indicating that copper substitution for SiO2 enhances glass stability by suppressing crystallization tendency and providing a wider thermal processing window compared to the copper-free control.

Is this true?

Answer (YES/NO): NO